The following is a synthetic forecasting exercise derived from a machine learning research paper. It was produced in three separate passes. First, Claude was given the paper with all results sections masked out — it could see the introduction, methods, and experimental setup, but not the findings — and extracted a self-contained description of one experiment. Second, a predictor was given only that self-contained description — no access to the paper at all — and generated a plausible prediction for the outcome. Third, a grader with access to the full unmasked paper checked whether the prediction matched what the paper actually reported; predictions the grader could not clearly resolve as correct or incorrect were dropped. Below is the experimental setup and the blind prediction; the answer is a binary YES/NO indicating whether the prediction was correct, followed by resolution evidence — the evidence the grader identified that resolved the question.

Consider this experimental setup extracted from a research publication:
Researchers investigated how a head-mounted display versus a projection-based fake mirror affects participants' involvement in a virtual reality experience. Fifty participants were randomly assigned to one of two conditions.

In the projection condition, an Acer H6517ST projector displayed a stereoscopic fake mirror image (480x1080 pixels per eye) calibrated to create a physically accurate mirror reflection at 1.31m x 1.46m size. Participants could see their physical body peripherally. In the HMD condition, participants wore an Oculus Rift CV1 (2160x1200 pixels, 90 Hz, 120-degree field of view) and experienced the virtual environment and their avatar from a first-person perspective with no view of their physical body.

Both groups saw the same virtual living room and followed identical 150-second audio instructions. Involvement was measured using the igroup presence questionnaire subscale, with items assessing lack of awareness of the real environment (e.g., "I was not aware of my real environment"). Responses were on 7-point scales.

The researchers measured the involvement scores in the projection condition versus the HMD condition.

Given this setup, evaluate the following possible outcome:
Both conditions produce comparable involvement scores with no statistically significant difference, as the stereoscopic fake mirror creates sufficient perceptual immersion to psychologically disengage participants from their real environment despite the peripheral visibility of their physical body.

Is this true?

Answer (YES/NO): NO